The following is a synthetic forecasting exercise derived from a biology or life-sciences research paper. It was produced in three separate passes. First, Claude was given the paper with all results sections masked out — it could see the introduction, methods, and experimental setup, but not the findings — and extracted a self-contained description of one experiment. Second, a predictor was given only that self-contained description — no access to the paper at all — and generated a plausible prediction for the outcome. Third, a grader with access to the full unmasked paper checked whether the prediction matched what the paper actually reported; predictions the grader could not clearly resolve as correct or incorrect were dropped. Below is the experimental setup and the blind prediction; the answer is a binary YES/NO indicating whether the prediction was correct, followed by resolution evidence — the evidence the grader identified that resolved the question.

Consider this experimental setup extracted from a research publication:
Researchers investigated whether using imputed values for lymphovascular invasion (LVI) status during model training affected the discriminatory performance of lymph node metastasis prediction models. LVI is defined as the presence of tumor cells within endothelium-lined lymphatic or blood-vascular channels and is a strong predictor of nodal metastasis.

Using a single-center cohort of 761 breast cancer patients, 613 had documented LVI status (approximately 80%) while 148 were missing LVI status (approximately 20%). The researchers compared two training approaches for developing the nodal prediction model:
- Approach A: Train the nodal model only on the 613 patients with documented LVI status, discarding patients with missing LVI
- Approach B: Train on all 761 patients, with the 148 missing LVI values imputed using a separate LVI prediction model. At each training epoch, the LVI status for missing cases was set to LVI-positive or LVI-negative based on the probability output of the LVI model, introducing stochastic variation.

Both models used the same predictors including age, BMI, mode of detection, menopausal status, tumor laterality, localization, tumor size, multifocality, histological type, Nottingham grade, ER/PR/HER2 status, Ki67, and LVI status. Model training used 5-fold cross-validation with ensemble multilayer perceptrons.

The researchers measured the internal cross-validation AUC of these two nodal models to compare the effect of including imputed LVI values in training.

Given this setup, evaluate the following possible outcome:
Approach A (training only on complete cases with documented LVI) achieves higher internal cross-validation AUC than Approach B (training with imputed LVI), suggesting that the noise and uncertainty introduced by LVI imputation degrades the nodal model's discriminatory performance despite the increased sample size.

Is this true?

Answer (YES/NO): YES